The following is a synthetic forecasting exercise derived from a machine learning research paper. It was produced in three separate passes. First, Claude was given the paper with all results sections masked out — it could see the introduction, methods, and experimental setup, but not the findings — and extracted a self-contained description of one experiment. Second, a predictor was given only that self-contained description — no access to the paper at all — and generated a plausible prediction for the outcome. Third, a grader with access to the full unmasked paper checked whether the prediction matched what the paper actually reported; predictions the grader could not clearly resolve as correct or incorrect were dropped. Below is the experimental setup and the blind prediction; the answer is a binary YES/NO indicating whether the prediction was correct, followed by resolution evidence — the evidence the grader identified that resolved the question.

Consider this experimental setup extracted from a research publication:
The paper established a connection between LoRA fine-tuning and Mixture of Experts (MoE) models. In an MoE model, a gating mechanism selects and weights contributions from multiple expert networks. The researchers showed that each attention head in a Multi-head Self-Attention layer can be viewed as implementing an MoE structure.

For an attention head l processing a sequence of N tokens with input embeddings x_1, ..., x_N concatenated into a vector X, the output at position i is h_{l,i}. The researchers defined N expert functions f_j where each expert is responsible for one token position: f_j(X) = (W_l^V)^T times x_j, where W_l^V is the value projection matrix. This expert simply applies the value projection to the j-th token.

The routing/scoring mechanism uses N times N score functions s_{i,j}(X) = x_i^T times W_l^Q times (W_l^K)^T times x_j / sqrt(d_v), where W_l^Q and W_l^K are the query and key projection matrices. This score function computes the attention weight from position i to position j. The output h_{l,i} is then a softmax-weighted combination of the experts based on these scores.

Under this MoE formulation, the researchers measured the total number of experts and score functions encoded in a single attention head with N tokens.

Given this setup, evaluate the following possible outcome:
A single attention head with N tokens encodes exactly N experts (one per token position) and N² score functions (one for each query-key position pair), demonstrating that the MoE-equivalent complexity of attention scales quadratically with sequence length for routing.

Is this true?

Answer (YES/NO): YES